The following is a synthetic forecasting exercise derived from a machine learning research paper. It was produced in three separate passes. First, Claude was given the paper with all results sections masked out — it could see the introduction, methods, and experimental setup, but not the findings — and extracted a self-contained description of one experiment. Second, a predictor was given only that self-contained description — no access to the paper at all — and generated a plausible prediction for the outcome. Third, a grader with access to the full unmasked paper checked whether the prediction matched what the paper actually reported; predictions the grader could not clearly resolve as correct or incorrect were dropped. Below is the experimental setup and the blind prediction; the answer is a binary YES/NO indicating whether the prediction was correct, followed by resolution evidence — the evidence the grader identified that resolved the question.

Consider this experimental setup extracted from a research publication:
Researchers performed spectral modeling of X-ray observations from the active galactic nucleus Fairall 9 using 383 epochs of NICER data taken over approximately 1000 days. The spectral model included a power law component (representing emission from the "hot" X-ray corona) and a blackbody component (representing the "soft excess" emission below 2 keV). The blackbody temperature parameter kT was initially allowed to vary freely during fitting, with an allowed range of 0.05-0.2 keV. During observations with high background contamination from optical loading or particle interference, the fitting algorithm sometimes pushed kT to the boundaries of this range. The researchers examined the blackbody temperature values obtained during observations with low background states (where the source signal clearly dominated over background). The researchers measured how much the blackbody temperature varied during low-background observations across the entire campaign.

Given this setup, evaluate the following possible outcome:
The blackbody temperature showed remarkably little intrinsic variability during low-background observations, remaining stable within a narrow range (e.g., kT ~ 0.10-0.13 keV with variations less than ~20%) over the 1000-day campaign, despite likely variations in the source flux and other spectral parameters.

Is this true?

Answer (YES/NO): YES